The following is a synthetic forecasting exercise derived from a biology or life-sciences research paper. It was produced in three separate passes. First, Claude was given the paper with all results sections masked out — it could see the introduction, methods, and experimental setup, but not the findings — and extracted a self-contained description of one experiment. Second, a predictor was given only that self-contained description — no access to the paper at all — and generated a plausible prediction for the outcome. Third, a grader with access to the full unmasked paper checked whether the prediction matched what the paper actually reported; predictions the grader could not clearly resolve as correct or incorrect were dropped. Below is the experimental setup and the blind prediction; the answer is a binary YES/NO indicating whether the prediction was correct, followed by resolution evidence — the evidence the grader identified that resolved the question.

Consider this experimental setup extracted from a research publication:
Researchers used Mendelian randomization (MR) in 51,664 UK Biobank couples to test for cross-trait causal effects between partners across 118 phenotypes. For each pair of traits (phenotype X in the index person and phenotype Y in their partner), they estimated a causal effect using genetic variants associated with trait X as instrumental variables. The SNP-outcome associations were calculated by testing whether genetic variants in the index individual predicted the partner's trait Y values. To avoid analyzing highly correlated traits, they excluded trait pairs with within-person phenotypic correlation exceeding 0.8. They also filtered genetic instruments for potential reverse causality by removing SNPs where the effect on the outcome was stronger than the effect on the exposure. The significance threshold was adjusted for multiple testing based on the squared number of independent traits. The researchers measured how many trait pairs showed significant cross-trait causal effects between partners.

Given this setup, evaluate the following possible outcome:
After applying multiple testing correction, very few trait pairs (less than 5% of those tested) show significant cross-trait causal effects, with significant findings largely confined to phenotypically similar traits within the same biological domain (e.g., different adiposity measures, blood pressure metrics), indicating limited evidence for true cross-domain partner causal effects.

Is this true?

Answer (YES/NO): NO